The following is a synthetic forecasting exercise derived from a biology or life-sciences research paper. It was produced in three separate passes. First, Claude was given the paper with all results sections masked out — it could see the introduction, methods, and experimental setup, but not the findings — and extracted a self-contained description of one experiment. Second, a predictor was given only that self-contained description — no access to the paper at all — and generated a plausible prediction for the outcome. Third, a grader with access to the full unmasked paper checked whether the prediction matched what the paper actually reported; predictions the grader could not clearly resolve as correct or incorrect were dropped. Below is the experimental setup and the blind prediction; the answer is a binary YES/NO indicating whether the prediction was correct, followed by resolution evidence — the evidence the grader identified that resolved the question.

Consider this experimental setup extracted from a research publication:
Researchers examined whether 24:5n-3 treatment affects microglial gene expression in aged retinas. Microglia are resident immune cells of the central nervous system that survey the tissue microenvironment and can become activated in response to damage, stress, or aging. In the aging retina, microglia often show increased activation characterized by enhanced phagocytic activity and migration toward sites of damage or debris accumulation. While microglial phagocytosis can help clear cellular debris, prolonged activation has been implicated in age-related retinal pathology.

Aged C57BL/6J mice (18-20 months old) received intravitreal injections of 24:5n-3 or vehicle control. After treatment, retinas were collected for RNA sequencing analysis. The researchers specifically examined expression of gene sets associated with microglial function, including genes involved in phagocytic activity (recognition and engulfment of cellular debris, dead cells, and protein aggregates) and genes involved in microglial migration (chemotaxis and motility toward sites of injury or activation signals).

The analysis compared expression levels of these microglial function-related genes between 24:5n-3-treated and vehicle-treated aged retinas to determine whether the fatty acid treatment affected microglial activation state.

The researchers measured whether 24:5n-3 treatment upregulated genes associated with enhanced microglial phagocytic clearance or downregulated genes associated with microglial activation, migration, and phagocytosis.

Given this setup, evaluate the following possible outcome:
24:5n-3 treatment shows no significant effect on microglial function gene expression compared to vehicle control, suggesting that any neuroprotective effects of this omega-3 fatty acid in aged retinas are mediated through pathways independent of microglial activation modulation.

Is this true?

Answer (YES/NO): NO